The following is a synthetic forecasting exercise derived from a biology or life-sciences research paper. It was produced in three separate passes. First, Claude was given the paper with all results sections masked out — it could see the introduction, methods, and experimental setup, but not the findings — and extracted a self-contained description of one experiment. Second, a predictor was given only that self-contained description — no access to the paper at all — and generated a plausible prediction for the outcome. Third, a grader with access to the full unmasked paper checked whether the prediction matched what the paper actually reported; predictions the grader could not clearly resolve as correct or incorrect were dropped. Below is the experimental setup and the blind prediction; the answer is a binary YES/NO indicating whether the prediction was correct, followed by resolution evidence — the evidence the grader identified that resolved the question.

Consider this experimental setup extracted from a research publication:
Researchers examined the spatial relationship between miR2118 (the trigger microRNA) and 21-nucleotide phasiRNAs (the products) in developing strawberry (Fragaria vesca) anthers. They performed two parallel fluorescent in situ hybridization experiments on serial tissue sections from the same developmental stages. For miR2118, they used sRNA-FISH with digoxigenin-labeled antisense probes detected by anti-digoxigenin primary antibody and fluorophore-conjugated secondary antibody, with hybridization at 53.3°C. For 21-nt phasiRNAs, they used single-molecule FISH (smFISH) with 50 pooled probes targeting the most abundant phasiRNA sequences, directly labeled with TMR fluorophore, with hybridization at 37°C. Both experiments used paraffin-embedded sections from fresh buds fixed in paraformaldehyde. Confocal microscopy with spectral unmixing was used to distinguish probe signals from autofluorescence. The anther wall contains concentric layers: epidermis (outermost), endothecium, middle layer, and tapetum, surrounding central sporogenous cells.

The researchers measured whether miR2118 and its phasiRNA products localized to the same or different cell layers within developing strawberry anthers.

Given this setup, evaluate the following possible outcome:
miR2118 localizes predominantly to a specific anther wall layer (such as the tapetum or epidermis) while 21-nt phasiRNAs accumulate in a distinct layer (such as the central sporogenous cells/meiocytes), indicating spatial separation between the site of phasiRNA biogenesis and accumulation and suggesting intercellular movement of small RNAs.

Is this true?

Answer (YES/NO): NO